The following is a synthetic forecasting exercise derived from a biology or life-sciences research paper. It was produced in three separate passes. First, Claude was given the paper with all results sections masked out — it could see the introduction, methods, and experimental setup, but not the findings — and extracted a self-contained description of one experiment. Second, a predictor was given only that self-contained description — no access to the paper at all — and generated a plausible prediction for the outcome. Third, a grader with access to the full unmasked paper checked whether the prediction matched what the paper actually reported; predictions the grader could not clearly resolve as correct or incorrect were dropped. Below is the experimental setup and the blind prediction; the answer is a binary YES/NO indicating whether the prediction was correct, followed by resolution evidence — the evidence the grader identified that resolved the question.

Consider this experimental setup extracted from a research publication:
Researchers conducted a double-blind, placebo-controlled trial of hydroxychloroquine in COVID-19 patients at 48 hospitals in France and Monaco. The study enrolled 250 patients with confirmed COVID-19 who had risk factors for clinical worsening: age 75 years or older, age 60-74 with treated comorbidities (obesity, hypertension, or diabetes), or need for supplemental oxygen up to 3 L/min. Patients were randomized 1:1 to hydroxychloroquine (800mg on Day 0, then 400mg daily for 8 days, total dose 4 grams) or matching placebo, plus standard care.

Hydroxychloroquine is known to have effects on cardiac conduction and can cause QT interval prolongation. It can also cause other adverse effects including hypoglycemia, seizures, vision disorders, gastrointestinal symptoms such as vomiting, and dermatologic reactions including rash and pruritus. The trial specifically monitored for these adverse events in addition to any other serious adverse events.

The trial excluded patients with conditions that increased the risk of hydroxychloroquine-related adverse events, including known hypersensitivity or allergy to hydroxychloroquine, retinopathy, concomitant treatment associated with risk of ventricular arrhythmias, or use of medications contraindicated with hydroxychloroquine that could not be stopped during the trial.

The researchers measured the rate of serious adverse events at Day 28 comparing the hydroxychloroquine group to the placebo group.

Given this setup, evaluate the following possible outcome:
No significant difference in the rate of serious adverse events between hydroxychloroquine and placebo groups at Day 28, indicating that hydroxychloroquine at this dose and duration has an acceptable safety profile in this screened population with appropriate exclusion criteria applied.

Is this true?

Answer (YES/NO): YES